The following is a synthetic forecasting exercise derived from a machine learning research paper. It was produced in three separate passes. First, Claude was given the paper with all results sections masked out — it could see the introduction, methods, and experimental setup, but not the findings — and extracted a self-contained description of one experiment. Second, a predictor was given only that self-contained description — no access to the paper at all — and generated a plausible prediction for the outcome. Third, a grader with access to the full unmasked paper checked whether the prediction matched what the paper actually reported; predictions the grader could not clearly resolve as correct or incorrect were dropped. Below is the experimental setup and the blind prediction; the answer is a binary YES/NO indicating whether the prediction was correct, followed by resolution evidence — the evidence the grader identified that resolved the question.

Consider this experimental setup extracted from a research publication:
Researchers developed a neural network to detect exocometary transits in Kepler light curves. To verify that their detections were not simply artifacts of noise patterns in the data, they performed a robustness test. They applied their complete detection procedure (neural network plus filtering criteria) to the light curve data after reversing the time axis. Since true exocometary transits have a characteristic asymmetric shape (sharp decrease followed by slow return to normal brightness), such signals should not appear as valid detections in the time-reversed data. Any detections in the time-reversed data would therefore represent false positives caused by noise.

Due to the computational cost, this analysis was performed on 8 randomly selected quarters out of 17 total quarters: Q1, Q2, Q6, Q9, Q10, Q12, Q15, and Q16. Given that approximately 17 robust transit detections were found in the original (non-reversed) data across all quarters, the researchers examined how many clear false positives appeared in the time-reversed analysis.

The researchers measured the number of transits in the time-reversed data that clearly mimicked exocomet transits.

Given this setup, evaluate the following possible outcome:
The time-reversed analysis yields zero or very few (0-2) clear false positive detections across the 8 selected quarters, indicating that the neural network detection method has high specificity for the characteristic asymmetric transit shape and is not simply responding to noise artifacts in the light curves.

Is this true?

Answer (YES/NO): YES